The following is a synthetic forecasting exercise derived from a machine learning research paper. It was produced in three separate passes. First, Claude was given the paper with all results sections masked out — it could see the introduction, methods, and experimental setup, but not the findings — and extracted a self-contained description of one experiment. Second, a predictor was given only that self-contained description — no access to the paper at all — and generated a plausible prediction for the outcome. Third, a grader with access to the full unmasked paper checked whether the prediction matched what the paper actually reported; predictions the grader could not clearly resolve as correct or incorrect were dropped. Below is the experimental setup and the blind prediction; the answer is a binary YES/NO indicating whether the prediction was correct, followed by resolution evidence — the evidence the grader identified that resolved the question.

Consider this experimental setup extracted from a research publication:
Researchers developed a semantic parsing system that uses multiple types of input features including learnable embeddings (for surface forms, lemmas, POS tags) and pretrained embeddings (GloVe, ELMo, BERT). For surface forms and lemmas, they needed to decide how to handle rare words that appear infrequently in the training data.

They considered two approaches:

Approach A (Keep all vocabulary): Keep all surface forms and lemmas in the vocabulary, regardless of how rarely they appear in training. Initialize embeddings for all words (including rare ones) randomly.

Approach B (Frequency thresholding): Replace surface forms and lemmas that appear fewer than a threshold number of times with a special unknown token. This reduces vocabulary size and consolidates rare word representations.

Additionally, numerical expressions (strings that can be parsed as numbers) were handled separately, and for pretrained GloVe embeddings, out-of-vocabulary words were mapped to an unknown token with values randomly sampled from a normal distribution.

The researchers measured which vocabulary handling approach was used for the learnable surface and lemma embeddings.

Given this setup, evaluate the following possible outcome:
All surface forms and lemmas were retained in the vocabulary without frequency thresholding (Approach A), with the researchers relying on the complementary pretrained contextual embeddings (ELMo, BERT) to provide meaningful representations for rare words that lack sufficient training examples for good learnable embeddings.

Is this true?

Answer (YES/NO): NO